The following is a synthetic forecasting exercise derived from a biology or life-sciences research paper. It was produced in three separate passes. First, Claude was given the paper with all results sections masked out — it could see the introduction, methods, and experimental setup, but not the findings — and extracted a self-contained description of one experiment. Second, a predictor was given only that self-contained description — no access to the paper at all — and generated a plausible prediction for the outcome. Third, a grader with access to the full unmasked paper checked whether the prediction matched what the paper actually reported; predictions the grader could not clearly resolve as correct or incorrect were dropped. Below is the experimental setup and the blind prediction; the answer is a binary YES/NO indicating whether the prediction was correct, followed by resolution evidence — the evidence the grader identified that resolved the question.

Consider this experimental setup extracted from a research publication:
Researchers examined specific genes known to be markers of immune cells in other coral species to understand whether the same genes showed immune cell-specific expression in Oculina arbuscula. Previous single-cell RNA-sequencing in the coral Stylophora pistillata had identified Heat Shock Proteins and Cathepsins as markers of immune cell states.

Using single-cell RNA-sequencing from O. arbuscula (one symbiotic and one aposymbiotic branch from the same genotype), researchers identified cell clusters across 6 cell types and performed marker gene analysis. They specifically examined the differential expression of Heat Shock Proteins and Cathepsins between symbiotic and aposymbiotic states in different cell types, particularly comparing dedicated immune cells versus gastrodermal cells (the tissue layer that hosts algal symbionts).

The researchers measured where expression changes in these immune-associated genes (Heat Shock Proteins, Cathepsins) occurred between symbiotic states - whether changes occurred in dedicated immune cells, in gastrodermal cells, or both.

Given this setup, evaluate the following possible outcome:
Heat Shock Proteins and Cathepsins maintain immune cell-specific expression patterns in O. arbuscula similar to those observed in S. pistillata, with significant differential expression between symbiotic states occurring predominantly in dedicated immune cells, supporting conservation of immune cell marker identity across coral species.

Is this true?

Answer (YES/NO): NO